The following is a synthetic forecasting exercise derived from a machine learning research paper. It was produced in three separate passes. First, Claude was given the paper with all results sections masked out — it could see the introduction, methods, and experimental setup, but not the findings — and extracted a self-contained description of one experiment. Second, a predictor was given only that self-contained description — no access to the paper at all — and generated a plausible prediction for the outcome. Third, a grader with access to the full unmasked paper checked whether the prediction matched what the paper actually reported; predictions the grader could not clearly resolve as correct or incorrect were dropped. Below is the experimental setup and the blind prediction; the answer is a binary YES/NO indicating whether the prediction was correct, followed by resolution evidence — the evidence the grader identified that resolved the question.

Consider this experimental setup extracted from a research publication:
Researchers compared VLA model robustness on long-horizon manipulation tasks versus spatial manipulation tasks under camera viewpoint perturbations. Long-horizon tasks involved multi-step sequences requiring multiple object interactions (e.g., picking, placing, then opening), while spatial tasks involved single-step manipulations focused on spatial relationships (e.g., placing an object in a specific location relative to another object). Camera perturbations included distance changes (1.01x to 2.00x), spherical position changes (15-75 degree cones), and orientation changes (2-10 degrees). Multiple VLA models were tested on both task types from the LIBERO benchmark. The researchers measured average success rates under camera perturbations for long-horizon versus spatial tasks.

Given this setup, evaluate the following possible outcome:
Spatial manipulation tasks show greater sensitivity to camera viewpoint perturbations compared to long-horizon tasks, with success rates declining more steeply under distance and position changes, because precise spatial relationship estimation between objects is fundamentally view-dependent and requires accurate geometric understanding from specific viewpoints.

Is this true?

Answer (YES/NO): NO